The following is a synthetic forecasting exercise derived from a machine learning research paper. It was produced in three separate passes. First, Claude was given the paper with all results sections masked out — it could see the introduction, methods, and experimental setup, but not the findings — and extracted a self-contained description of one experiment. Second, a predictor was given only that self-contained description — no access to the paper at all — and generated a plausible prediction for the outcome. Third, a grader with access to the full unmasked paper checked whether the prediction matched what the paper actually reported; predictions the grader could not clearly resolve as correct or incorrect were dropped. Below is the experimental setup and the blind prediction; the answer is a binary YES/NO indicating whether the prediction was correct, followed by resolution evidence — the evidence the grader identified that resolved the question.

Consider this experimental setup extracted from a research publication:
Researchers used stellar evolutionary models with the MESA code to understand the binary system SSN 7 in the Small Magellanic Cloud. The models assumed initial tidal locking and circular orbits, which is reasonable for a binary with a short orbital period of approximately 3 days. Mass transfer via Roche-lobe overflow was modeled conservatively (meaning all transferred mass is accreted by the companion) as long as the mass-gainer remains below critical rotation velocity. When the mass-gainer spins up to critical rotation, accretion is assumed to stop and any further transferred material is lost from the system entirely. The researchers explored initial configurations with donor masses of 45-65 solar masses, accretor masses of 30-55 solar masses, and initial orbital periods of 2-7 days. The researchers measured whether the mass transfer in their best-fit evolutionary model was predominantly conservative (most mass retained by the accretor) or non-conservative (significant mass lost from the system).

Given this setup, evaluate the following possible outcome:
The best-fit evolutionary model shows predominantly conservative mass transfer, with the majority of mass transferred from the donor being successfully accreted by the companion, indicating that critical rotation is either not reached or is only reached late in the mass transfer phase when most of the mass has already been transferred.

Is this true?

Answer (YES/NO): YES